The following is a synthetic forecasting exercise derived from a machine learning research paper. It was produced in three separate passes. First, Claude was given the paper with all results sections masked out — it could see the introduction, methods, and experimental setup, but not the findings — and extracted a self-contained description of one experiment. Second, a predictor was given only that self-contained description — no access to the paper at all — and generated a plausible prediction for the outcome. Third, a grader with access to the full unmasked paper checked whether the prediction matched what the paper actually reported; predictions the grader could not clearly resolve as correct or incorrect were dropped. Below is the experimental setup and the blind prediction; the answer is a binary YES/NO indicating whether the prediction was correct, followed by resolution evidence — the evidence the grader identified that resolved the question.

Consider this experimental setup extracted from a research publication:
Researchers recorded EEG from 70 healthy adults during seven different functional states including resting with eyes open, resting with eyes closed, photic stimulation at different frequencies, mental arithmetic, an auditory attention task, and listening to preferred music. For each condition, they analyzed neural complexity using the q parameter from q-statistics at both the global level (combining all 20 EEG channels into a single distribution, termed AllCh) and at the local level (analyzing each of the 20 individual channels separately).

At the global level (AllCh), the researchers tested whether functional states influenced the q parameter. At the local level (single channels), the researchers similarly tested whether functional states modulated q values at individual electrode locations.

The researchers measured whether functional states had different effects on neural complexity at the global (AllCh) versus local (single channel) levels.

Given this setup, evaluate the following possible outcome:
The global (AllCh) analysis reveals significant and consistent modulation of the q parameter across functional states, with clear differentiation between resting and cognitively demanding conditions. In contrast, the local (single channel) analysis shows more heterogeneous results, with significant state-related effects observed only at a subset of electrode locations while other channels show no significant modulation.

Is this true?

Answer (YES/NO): NO